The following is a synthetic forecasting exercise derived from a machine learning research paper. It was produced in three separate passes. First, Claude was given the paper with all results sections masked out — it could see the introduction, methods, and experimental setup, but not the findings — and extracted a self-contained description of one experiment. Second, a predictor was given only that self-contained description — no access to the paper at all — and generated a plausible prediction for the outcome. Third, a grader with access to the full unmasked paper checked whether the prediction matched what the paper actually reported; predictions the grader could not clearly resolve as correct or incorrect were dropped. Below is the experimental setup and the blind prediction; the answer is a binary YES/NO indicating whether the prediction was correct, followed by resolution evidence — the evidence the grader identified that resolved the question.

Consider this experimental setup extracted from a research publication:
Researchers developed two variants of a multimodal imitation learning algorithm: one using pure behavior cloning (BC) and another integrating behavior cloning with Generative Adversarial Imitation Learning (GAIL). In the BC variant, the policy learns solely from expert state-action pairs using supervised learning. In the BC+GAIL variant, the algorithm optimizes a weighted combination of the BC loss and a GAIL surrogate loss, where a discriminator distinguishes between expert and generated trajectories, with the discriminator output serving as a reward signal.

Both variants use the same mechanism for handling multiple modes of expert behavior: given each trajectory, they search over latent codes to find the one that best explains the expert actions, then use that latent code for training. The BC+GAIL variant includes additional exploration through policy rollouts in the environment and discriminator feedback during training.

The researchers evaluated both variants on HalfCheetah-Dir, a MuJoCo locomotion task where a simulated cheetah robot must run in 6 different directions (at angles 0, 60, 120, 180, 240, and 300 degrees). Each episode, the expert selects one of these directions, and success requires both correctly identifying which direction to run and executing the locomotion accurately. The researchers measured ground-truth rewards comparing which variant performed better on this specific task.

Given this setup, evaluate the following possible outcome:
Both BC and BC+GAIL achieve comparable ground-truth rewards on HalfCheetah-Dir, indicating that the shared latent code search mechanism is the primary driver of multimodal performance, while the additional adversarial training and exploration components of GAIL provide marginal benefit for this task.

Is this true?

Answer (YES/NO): NO